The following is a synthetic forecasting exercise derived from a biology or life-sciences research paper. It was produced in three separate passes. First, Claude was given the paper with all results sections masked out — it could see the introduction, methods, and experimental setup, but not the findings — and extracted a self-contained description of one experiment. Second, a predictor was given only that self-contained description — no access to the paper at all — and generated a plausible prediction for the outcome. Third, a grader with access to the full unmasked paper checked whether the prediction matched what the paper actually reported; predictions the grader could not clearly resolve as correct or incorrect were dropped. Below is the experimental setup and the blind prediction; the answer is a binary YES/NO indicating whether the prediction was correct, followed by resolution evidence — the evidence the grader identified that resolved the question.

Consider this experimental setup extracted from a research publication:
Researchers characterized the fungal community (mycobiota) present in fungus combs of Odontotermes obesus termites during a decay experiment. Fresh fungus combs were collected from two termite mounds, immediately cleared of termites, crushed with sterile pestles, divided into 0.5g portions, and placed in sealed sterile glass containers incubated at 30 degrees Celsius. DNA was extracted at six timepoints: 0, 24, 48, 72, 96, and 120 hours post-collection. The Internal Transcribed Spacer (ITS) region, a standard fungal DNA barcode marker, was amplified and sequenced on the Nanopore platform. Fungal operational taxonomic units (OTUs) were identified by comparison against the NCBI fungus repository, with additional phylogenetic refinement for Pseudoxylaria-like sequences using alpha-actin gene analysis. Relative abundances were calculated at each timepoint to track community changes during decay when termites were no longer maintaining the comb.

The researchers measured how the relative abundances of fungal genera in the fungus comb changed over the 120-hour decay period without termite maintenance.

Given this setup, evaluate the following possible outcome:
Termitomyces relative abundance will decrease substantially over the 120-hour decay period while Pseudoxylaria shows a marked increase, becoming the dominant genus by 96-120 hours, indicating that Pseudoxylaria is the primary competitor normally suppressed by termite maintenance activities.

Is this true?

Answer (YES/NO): NO